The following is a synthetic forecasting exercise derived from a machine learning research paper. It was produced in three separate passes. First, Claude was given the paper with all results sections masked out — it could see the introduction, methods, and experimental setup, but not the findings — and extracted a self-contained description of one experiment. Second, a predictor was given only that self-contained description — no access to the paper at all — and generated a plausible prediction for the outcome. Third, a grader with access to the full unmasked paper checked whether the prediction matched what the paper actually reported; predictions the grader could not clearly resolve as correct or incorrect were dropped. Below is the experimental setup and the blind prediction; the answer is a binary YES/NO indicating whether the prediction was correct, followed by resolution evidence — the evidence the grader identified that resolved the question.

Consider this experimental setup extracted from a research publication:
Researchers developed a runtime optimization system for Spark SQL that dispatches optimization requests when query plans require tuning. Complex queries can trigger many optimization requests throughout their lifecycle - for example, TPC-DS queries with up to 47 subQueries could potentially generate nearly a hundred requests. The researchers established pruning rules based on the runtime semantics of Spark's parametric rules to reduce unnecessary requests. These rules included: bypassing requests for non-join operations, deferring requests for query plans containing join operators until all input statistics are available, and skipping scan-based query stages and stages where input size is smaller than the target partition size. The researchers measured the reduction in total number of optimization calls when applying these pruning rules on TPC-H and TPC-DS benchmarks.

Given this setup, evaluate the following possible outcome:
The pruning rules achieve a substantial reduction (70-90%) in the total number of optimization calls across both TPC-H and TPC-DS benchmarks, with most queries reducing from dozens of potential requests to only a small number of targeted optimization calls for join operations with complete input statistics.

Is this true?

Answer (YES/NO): NO